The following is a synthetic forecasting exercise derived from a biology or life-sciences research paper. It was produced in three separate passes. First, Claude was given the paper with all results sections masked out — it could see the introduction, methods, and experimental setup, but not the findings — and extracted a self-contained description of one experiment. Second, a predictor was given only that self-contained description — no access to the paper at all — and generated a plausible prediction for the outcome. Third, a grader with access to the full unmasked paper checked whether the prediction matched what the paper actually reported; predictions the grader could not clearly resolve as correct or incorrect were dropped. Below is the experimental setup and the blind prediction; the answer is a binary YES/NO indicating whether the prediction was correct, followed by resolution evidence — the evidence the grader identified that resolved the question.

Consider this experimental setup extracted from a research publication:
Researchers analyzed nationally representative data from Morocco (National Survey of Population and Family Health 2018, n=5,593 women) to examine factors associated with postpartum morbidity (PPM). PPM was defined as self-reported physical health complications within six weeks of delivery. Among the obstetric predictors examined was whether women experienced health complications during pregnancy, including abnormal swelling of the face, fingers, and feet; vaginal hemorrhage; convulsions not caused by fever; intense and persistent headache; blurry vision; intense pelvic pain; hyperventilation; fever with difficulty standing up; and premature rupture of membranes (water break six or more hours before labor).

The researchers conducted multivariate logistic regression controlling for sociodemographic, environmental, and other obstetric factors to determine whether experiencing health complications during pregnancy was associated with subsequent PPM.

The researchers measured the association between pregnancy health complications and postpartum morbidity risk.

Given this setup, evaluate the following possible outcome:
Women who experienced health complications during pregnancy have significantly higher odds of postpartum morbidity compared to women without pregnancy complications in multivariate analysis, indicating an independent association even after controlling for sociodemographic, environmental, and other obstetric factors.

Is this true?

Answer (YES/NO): YES